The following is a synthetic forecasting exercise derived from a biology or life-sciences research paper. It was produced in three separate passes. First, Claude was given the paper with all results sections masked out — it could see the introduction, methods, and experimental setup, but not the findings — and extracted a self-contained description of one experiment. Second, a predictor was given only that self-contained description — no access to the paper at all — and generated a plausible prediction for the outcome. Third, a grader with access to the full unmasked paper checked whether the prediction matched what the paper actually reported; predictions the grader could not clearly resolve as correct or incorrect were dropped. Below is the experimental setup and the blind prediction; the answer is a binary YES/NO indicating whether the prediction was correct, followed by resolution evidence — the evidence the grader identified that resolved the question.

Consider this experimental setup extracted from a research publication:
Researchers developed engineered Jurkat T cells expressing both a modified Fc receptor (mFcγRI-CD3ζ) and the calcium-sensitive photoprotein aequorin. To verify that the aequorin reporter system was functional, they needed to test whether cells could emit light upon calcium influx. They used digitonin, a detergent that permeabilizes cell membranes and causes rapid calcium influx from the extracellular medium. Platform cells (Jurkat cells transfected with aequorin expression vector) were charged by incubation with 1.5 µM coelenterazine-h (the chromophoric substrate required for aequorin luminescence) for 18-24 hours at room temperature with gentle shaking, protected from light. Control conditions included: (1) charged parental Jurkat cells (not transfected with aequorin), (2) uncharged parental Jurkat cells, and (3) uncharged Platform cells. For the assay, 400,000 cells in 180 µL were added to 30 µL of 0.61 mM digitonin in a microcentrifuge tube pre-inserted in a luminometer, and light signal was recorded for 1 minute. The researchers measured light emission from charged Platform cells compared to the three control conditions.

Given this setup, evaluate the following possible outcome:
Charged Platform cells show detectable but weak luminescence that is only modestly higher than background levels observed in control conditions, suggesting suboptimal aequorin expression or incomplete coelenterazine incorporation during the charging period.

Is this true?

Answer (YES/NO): NO